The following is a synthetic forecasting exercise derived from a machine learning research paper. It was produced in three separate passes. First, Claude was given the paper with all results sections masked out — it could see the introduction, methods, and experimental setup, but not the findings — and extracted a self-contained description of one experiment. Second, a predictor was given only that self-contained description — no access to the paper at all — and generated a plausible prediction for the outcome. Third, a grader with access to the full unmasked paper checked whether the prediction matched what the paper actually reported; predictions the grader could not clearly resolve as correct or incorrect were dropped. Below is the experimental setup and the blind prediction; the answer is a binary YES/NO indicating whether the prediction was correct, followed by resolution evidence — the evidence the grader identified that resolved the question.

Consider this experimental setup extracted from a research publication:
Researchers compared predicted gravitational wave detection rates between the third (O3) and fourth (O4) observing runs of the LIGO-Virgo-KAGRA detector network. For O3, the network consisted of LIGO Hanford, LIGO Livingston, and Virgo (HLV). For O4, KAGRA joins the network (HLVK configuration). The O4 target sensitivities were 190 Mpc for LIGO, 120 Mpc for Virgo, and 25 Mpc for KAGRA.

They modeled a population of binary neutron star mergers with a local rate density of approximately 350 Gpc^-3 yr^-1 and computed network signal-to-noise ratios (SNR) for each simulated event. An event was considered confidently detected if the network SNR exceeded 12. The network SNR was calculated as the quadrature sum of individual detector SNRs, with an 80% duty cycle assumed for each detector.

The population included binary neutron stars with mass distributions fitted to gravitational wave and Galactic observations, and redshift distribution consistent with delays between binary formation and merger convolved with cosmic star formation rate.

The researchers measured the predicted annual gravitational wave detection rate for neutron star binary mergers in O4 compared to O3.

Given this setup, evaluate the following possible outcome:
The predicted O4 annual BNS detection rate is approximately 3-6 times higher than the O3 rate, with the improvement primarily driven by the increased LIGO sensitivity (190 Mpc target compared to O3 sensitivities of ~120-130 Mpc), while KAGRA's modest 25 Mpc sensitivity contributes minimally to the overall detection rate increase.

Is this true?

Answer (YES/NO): YES